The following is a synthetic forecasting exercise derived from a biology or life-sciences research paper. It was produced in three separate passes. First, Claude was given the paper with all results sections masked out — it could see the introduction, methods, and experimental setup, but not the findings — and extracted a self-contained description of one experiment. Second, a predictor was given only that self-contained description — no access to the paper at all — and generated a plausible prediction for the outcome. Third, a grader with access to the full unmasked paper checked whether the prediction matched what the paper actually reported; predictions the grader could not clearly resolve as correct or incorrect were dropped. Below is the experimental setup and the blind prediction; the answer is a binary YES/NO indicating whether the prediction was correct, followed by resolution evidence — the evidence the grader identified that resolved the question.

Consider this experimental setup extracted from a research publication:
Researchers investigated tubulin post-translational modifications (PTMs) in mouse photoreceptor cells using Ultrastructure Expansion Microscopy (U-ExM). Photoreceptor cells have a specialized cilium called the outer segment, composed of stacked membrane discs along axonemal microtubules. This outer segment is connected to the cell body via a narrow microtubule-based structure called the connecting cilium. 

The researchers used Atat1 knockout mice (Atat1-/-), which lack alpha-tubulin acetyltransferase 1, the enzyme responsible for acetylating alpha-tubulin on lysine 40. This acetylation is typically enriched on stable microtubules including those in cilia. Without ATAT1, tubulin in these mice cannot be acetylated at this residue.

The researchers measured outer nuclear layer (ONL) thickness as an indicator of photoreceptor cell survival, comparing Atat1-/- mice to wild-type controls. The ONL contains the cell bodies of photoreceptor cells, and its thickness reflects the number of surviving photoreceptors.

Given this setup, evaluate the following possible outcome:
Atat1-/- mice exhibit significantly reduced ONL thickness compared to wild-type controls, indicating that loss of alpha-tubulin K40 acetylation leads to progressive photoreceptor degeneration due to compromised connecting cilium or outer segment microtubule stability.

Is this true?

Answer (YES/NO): NO